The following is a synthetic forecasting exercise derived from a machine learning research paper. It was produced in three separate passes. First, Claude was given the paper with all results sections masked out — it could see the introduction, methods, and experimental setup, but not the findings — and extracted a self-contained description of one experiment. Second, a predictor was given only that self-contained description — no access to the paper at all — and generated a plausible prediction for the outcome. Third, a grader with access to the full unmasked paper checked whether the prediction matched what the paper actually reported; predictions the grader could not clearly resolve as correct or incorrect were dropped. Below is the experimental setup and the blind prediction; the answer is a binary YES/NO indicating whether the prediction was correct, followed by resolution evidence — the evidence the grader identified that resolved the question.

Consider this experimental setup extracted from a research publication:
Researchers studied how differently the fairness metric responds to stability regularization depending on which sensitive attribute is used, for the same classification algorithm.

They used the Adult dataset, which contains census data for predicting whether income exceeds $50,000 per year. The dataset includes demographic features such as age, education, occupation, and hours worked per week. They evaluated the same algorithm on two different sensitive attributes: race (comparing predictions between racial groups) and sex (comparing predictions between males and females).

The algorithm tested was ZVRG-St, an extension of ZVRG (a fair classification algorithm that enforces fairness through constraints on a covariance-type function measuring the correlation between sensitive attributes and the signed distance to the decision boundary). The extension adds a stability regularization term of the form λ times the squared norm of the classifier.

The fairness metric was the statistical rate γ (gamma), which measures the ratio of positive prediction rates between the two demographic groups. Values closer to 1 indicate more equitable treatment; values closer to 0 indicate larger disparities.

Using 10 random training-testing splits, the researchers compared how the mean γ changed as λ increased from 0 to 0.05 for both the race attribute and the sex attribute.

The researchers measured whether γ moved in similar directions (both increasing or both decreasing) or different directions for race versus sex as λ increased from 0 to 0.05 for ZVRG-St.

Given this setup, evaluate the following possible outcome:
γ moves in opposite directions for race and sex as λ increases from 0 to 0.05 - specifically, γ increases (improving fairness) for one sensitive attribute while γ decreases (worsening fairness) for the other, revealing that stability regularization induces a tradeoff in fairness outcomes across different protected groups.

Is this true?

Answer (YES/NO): NO